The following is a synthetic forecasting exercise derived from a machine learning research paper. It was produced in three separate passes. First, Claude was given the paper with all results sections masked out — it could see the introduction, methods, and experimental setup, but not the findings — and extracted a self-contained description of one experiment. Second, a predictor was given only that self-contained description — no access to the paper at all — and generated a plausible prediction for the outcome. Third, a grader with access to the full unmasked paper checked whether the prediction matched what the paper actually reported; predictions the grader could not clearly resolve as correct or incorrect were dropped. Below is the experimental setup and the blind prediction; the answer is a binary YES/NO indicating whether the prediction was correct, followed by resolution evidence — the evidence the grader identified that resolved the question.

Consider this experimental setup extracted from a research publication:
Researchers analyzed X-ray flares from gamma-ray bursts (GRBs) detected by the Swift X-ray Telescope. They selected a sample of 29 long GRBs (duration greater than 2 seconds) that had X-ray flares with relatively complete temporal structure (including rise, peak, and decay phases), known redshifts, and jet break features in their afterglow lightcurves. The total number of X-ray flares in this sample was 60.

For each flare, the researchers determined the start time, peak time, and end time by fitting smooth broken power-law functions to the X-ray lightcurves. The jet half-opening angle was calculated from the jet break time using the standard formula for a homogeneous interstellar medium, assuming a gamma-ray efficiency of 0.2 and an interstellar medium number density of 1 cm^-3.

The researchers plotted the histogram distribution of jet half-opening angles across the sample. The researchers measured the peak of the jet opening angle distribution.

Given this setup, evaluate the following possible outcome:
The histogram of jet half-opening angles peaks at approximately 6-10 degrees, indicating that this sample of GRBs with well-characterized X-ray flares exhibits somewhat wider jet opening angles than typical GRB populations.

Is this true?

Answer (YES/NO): NO